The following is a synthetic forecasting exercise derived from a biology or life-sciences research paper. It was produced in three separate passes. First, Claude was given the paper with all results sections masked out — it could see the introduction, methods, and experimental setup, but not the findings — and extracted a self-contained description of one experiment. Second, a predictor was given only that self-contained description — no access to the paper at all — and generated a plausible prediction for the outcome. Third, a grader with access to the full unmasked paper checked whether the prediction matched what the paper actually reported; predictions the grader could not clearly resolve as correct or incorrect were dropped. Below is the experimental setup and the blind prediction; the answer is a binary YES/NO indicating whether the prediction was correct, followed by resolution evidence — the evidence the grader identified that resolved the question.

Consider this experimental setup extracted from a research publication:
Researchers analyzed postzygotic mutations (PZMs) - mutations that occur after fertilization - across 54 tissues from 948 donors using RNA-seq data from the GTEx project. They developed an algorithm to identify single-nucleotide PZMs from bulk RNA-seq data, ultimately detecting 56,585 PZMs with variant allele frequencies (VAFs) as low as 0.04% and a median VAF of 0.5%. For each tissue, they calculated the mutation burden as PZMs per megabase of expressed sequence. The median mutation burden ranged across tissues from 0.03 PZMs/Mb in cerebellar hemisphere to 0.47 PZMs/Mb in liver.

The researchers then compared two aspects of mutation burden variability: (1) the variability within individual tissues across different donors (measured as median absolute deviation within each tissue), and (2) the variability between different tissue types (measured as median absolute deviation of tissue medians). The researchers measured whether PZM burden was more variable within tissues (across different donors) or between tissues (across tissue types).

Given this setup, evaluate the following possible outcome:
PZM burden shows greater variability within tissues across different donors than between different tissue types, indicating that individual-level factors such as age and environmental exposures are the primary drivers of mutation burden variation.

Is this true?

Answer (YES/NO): YES